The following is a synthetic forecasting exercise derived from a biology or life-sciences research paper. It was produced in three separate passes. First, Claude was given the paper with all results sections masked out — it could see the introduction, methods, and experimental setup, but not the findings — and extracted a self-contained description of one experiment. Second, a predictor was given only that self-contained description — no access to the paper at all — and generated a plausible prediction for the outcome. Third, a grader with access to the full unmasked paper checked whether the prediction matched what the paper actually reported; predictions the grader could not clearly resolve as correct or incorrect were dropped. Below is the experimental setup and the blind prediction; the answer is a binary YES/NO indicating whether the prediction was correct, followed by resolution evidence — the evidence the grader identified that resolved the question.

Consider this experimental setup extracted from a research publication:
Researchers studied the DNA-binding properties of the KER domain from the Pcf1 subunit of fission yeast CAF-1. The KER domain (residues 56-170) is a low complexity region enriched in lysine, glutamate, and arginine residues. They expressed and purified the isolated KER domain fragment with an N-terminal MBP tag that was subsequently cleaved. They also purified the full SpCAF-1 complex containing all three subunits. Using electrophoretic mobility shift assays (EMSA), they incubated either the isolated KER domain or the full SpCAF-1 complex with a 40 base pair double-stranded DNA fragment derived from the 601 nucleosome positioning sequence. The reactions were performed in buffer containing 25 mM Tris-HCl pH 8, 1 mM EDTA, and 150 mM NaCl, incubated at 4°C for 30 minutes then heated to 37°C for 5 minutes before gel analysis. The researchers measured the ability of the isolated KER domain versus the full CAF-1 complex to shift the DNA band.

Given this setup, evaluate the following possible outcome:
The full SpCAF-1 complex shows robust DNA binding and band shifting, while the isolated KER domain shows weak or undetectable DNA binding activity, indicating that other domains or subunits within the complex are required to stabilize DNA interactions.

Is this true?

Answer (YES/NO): NO